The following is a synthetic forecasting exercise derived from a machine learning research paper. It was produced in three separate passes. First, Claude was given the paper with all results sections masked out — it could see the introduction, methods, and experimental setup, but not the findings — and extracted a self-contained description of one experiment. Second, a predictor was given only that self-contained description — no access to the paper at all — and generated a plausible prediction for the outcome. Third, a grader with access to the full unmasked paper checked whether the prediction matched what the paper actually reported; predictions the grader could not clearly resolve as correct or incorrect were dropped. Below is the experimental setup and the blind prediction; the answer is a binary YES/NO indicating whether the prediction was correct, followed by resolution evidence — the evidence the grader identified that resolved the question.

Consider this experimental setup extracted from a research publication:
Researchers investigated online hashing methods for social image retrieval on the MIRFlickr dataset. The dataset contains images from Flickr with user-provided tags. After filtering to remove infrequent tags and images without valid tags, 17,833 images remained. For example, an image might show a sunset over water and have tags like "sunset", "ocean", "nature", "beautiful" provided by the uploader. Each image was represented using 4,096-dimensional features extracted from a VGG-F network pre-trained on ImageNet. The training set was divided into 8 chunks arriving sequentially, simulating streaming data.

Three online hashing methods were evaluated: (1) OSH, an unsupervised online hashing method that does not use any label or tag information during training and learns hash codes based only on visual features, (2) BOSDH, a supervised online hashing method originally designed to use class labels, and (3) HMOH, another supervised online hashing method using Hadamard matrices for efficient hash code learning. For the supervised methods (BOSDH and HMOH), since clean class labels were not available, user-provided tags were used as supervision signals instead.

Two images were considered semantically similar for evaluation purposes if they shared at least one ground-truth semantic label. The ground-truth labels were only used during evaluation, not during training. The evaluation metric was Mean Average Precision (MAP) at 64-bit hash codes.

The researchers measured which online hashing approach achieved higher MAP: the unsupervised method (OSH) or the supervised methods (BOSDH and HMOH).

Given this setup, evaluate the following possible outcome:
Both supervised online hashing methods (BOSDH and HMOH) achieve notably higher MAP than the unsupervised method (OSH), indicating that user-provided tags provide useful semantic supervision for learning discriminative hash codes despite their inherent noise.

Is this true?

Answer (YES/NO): NO